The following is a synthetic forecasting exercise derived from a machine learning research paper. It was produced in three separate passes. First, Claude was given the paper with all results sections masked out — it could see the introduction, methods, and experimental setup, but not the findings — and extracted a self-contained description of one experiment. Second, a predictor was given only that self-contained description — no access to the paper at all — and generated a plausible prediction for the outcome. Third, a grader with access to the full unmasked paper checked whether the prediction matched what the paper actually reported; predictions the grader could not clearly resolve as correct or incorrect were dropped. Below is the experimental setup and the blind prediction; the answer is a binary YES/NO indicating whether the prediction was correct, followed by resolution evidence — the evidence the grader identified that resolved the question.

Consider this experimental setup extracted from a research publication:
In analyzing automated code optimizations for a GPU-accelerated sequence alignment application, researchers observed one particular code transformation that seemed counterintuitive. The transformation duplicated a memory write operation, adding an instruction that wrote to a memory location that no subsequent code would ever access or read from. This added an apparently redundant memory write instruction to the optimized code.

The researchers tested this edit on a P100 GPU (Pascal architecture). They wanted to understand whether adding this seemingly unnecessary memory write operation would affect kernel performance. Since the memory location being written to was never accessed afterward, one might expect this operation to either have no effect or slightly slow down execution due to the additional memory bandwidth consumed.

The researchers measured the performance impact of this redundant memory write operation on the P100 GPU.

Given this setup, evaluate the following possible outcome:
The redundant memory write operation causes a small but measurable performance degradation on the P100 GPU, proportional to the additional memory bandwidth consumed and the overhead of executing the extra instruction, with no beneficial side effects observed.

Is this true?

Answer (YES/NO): NO